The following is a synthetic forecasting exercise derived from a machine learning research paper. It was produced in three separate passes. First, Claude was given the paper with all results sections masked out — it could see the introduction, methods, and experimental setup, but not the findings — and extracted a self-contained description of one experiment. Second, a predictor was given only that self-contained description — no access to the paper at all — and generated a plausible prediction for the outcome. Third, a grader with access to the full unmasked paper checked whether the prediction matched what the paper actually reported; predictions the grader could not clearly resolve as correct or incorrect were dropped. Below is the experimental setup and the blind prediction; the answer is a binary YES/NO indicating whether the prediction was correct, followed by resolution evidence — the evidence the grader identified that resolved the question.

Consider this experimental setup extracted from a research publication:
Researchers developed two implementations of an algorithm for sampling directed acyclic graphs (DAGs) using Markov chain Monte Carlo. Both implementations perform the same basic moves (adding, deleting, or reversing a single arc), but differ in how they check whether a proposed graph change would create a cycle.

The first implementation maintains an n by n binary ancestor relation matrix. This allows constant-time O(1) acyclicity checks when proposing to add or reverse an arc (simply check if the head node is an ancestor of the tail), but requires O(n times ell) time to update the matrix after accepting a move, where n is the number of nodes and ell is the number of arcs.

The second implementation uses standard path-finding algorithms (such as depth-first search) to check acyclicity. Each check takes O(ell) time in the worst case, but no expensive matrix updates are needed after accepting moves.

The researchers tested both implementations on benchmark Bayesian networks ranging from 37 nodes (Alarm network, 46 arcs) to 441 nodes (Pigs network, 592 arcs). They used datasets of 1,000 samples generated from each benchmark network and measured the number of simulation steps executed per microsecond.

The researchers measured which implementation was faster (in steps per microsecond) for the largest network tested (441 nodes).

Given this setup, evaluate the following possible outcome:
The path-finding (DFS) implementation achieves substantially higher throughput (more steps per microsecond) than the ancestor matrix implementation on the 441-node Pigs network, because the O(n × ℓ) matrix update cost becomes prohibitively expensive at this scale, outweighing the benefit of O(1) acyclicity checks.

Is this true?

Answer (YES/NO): NO